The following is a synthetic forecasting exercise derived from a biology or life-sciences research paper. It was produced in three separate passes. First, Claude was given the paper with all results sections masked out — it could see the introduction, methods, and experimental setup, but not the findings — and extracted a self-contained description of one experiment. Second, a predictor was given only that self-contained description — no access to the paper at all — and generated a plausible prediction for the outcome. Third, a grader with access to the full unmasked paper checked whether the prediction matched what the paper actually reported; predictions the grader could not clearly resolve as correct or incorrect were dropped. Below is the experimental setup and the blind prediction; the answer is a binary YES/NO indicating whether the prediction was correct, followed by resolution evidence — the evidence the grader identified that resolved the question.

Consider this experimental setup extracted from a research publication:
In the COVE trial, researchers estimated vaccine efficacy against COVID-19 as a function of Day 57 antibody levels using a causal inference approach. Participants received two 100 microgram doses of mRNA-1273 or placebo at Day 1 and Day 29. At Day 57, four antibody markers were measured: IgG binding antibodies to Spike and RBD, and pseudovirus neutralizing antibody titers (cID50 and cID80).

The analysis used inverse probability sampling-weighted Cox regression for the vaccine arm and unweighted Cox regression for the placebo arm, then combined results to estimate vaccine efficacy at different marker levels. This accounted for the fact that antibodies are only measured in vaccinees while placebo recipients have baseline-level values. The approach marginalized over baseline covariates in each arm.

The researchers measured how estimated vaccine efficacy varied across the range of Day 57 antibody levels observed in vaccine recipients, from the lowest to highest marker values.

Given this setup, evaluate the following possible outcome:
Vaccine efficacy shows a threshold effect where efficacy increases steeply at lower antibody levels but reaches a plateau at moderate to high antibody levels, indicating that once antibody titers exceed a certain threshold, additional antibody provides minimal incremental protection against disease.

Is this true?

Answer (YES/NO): NO